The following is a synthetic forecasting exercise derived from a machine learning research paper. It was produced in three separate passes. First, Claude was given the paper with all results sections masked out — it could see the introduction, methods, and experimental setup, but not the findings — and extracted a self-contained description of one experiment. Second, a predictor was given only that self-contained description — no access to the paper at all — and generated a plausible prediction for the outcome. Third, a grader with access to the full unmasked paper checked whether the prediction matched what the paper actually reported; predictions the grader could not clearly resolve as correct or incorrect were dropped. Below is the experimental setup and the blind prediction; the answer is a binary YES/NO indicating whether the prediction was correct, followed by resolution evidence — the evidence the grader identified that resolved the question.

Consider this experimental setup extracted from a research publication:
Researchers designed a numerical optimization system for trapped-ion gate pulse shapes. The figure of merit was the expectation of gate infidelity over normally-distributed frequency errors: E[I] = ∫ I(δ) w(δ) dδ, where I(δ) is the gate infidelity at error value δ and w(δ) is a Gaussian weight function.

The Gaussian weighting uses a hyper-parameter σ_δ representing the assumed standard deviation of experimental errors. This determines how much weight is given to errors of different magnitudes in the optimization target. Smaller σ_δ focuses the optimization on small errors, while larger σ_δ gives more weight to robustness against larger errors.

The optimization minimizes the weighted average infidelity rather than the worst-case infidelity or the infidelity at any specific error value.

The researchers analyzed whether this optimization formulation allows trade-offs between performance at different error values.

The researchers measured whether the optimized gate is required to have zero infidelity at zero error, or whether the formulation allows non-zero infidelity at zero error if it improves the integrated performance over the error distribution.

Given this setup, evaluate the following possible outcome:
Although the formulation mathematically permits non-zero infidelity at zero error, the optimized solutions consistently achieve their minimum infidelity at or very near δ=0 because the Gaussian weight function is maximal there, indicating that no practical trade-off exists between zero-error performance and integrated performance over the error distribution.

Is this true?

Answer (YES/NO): NO